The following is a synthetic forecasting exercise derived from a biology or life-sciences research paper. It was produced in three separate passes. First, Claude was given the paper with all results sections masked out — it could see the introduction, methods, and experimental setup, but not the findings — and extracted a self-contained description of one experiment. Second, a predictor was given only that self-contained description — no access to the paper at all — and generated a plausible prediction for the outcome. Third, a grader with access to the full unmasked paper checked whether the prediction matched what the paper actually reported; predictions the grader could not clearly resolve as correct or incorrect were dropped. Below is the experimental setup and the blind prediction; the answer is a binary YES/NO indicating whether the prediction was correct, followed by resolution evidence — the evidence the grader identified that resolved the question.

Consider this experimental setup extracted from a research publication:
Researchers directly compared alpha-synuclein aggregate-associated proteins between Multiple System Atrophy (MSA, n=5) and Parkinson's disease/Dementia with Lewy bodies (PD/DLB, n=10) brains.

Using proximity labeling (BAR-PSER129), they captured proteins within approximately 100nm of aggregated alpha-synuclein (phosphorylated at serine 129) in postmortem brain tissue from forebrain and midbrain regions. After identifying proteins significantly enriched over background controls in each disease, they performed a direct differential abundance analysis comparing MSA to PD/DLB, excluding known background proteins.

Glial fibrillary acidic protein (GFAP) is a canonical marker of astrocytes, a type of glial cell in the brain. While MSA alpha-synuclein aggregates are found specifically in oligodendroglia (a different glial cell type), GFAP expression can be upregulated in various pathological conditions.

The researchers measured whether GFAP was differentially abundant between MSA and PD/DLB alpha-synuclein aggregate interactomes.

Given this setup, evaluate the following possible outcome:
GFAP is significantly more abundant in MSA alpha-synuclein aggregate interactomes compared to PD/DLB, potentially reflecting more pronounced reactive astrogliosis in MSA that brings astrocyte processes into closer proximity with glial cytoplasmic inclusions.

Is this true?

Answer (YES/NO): YES